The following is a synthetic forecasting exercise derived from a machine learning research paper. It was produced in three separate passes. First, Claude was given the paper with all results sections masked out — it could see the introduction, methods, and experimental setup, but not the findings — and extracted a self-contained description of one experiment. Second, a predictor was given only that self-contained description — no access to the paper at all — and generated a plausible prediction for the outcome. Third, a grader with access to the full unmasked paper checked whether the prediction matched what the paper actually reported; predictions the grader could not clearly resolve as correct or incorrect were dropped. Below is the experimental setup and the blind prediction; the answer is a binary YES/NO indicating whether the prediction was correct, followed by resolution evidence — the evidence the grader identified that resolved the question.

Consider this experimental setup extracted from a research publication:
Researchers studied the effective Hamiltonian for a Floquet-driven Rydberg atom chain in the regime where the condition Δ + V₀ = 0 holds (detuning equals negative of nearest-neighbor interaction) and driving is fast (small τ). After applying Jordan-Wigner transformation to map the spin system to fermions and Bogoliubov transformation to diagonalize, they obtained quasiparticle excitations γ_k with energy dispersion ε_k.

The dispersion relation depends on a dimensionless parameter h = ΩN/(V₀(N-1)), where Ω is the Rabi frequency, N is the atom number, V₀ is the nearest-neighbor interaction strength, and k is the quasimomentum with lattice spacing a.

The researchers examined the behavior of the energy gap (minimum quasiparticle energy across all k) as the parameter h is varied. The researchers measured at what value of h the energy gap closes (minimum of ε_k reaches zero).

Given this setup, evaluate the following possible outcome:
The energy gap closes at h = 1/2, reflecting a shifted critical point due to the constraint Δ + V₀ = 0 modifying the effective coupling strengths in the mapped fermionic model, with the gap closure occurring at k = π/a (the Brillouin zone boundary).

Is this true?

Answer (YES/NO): NO